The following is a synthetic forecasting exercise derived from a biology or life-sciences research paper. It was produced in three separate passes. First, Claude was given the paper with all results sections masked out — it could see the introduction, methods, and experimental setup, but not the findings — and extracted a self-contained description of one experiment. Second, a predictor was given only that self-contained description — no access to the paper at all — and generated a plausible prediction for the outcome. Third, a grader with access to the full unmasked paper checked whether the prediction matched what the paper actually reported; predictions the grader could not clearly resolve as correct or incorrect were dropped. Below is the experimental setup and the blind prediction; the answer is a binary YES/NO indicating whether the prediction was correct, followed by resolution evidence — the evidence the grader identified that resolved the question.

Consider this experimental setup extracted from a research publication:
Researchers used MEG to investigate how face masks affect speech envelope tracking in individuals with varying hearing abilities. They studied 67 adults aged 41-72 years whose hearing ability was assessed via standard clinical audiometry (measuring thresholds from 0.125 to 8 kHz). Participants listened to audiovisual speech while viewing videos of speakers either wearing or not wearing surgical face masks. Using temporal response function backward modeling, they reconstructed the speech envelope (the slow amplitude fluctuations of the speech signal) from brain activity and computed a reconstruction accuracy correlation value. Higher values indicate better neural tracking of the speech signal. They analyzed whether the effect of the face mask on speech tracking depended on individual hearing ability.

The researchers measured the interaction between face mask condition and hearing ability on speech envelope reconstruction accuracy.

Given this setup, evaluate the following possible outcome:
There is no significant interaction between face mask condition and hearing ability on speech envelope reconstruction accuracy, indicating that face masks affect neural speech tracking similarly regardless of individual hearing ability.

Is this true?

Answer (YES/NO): NO